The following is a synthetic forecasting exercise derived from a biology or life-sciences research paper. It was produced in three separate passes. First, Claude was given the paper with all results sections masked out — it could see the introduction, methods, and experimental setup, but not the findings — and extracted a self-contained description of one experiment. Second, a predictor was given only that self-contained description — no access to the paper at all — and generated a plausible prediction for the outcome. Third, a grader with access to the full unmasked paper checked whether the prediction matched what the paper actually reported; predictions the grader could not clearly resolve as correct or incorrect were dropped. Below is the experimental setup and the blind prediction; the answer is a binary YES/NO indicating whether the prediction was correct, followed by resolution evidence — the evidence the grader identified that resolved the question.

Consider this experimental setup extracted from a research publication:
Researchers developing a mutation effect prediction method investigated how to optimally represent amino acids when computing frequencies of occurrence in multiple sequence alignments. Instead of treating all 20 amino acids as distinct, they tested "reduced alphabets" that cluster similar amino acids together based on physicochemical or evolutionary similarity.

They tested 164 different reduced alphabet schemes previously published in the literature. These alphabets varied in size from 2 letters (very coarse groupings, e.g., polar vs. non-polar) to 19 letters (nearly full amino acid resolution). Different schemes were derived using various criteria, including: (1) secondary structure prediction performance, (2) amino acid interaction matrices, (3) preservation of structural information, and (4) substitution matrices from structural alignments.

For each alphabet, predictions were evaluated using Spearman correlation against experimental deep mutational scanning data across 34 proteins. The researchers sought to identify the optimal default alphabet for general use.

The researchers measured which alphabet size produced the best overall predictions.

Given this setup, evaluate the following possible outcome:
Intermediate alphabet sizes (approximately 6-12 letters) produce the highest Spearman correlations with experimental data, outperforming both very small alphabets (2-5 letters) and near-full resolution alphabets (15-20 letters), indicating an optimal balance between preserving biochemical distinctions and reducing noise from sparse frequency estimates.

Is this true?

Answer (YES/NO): YES